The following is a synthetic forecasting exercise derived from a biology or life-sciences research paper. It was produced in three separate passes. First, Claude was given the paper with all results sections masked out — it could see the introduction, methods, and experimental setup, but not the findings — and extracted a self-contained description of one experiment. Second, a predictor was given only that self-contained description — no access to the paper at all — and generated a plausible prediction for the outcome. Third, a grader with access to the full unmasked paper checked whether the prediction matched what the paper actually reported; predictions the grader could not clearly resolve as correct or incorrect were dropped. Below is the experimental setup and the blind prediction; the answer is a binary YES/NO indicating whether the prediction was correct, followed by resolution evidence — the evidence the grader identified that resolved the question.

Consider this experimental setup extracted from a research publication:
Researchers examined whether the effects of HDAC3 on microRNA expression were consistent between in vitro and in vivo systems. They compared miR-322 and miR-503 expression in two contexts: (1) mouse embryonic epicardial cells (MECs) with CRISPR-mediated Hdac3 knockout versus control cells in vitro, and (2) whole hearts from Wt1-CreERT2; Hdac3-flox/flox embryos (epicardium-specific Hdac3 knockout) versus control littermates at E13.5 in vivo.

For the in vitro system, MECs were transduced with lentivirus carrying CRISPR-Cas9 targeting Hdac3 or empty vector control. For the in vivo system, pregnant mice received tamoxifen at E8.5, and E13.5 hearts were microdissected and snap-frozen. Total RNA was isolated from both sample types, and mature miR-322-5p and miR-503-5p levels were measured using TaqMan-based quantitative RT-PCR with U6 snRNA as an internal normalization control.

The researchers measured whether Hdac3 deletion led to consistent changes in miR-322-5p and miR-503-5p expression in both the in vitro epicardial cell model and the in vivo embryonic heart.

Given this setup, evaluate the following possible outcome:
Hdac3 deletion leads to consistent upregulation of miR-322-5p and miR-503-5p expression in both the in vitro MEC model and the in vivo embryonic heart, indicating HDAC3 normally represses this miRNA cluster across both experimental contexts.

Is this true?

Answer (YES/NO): YES